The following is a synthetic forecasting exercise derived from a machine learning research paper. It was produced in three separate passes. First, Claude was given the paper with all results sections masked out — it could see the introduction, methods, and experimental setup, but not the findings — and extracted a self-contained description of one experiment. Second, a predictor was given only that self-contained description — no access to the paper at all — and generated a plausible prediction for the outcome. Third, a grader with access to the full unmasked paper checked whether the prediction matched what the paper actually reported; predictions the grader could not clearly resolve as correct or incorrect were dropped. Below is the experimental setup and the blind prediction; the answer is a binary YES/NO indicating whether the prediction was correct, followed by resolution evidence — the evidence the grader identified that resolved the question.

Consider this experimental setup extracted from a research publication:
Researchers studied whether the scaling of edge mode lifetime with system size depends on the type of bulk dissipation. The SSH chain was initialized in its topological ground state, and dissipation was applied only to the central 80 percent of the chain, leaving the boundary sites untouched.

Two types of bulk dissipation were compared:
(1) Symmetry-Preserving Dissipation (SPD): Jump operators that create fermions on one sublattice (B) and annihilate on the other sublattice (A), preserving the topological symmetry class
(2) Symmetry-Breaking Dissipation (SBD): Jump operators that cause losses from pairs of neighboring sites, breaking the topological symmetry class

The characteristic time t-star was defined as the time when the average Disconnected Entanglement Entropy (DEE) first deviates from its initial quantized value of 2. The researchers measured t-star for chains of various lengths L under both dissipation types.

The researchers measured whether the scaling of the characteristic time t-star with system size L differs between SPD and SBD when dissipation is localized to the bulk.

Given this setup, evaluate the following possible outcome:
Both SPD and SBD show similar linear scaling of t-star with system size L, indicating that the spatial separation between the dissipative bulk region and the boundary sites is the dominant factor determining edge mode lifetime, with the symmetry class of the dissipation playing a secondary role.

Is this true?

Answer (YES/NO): YES